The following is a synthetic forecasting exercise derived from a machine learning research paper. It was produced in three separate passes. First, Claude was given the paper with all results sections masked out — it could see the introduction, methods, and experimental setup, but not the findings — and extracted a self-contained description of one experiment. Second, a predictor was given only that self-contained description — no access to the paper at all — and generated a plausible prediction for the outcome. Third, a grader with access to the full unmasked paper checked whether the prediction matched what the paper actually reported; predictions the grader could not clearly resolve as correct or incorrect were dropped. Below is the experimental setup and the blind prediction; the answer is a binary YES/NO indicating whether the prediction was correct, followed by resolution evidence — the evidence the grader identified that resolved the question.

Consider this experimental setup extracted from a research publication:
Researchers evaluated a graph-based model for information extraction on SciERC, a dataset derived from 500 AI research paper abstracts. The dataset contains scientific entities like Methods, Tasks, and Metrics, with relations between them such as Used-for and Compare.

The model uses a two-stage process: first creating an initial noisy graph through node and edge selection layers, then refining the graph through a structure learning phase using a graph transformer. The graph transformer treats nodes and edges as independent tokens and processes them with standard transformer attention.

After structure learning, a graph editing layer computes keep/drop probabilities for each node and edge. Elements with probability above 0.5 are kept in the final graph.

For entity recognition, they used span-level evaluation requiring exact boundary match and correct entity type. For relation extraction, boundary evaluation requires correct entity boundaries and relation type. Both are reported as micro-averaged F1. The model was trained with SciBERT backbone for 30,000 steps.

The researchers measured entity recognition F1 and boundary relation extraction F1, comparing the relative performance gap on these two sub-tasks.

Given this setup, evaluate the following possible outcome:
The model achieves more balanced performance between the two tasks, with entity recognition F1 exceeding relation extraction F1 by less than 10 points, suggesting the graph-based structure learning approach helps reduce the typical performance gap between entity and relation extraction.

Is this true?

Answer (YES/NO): NO